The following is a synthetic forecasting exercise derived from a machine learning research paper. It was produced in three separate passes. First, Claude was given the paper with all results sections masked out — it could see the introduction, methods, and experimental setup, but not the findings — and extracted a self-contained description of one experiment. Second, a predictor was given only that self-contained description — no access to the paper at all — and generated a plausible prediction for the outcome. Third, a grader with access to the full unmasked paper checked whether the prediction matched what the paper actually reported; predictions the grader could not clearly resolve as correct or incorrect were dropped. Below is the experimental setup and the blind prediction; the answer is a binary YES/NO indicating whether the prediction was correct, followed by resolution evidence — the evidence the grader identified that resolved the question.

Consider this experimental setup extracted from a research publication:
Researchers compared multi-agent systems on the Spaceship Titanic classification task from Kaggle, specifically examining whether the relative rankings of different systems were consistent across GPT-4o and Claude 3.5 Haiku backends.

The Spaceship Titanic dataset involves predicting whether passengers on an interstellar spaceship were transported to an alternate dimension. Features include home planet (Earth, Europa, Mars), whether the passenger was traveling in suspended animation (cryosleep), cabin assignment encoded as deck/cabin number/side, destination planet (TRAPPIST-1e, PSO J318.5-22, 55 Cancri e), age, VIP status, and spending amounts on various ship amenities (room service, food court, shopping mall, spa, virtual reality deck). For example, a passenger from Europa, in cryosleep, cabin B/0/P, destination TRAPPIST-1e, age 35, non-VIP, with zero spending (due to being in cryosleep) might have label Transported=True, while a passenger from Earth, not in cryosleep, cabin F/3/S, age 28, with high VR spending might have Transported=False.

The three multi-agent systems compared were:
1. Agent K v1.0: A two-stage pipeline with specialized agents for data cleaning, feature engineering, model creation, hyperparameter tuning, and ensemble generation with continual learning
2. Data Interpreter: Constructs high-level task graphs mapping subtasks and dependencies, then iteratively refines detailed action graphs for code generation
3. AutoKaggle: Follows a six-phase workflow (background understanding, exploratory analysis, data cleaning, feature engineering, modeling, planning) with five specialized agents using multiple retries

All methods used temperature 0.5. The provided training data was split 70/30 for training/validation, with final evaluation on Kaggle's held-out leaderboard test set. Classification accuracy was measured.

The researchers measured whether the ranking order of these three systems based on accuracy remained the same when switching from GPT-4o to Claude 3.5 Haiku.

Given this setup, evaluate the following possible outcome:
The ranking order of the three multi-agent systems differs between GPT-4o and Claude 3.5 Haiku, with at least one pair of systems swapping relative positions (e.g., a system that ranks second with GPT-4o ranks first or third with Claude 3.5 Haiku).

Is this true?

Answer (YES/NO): NO